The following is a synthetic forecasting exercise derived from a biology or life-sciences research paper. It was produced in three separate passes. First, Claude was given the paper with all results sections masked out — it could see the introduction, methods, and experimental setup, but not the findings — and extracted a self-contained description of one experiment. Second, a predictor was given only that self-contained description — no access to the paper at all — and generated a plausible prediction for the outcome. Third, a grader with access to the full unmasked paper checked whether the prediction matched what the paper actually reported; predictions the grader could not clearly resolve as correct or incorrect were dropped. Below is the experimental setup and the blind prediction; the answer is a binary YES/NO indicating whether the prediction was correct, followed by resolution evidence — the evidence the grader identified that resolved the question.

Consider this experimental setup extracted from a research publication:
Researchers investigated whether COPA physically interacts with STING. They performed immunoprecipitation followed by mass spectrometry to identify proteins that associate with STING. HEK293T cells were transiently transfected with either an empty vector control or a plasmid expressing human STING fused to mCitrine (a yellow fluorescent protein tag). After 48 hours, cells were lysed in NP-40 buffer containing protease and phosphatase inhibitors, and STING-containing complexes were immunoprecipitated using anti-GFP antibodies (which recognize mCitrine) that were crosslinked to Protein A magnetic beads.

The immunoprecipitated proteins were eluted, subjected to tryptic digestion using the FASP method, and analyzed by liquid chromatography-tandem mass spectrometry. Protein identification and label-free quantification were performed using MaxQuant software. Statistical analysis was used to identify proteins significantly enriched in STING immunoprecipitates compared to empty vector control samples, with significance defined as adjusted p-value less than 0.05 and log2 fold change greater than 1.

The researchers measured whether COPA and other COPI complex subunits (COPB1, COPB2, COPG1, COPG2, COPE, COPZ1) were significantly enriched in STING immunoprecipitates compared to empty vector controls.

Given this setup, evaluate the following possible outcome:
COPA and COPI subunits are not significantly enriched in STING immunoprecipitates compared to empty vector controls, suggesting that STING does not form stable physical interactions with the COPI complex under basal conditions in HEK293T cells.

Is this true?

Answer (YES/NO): NO